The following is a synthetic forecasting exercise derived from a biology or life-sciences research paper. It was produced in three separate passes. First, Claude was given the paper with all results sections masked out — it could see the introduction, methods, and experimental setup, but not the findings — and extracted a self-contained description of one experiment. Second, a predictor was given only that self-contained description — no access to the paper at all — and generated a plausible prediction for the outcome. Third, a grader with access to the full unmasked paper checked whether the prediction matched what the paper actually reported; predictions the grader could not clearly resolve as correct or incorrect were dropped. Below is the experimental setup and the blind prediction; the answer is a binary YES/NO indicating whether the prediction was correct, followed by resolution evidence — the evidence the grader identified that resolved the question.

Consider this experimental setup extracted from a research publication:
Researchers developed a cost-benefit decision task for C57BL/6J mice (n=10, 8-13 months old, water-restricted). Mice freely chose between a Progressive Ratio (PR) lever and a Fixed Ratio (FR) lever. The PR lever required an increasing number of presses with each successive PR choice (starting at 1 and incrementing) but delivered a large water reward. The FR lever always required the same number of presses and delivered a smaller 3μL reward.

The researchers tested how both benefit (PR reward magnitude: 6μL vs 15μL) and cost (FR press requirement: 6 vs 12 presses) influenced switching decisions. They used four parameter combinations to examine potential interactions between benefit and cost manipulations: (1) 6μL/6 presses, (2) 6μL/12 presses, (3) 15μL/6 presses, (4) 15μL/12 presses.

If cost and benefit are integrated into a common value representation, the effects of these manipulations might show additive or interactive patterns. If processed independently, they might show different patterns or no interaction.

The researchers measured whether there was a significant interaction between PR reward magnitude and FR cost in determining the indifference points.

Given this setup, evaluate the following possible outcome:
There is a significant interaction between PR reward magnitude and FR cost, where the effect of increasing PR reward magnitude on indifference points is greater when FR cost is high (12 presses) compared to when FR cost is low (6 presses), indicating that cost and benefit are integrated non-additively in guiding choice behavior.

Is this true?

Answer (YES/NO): NO